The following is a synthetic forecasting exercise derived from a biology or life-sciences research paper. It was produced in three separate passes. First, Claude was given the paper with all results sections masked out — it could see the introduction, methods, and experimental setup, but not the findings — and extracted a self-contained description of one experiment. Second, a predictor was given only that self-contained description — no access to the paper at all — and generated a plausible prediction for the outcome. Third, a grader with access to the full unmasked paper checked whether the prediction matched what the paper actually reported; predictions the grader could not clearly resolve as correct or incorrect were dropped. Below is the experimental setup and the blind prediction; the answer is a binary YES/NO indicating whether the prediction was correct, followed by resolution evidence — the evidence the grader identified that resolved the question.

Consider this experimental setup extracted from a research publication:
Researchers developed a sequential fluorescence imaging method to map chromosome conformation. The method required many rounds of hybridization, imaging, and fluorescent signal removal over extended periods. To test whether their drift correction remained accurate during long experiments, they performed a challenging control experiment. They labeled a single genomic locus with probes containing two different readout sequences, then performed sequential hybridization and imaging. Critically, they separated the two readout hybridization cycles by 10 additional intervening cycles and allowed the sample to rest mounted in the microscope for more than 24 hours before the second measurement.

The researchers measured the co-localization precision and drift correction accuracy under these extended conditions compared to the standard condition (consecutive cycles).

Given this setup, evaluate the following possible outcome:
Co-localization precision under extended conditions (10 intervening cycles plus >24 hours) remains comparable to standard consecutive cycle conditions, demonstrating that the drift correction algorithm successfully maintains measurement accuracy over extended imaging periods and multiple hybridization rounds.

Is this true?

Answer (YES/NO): YES